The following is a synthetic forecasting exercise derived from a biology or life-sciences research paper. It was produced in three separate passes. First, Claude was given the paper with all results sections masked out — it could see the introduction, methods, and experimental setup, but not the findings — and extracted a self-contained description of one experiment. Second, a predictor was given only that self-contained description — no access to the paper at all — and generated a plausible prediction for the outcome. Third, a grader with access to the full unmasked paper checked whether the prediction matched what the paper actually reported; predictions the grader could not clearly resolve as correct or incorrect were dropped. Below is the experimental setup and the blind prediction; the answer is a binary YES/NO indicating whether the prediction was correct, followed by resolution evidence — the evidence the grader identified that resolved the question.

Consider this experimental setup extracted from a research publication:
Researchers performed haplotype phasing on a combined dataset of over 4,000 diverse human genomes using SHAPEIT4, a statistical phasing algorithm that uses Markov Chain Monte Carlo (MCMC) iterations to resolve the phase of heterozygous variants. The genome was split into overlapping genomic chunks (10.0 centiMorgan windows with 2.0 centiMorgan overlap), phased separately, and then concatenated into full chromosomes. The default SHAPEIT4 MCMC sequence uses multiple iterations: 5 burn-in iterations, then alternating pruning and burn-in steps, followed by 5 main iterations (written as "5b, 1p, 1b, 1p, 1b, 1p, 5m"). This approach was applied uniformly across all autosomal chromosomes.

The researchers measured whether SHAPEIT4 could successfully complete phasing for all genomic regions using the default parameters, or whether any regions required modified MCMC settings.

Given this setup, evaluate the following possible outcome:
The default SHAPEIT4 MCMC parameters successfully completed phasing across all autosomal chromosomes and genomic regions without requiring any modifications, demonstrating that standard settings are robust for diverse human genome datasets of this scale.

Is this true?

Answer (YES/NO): NO